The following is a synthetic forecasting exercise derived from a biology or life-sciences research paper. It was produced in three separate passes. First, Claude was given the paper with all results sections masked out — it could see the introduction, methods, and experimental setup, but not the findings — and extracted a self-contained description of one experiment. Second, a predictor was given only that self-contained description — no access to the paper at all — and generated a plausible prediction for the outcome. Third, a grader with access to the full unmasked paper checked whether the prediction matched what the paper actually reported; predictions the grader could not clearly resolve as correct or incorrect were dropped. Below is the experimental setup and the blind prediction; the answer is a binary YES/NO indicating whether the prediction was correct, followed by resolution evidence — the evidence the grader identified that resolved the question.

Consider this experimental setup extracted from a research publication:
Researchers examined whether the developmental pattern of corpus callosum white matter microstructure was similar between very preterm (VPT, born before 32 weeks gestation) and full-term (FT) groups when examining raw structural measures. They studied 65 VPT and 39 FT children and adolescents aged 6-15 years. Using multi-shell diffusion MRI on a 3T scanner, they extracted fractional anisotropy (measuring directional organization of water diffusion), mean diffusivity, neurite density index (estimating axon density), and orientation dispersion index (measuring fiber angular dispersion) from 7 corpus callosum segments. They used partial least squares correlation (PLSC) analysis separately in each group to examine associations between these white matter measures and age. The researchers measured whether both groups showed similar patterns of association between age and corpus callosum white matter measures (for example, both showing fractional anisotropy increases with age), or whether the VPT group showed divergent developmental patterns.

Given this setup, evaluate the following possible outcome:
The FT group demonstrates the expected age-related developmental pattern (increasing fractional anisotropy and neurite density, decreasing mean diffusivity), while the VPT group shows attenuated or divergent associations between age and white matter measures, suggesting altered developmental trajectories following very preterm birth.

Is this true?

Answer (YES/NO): NO